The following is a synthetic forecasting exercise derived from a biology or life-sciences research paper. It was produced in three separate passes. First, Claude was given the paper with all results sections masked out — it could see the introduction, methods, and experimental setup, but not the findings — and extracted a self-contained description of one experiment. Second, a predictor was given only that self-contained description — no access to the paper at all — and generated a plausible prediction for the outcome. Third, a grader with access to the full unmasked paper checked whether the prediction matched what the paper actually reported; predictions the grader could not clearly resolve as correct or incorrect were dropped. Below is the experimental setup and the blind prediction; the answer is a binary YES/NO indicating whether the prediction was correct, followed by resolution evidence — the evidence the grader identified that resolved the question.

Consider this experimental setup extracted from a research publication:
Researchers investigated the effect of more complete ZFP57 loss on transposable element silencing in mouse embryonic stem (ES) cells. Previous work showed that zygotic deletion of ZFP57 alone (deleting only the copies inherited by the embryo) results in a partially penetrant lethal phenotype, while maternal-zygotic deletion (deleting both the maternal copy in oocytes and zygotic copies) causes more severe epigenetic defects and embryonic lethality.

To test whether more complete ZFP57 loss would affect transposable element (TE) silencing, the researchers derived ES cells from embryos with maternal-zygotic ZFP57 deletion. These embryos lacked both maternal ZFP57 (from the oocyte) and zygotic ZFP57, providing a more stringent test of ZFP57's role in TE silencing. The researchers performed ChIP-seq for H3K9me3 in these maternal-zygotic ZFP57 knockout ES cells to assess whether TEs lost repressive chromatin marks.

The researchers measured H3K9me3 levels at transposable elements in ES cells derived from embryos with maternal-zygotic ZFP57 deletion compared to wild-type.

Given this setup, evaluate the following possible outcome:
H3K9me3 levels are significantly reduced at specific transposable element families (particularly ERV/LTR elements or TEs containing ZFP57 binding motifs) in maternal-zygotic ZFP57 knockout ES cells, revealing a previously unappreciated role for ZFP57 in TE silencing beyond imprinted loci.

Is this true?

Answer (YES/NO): NO